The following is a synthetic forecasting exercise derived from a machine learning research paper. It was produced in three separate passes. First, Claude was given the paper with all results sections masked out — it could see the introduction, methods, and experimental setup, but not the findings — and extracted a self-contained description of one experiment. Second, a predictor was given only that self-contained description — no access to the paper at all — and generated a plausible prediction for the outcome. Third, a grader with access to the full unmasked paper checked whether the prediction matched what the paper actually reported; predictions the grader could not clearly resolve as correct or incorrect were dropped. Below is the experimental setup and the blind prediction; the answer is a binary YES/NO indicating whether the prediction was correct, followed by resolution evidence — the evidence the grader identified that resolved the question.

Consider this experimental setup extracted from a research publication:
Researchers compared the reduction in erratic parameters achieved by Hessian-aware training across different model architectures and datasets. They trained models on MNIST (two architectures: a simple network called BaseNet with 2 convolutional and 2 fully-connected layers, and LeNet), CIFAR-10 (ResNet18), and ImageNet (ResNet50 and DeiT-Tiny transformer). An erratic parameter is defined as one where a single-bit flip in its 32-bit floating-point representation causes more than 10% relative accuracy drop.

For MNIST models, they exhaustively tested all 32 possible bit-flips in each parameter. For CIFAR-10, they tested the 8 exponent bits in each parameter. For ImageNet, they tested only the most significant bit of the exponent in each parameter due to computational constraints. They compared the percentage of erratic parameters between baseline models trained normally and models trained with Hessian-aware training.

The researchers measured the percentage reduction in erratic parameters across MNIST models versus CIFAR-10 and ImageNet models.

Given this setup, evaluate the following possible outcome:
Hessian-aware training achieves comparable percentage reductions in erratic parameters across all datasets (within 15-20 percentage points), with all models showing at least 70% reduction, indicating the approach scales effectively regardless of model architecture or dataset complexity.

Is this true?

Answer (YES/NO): NO